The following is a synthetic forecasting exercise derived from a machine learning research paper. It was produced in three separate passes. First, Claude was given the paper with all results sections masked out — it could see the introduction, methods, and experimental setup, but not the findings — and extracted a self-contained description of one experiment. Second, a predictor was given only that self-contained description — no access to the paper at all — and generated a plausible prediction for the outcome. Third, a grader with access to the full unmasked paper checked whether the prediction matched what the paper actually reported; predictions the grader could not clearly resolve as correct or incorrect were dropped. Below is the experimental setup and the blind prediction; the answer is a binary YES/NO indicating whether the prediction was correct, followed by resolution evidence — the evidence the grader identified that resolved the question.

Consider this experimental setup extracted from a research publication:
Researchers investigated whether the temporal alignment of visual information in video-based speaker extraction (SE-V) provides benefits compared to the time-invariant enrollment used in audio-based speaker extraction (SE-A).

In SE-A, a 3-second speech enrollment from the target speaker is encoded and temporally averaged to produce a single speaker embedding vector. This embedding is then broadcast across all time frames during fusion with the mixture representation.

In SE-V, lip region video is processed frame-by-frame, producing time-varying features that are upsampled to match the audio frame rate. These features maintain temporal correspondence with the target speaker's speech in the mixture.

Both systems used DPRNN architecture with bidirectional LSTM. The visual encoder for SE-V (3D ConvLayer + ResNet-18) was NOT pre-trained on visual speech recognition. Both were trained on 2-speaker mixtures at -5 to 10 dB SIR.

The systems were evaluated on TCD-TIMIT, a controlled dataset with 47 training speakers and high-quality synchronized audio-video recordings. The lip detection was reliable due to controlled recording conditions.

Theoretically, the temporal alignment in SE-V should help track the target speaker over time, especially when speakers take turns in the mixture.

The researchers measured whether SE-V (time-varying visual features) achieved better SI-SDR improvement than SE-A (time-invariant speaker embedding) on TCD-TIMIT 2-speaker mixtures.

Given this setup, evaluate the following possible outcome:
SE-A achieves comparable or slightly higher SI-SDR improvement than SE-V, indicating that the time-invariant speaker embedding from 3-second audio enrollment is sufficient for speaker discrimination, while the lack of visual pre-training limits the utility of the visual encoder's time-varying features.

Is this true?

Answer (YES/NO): NO